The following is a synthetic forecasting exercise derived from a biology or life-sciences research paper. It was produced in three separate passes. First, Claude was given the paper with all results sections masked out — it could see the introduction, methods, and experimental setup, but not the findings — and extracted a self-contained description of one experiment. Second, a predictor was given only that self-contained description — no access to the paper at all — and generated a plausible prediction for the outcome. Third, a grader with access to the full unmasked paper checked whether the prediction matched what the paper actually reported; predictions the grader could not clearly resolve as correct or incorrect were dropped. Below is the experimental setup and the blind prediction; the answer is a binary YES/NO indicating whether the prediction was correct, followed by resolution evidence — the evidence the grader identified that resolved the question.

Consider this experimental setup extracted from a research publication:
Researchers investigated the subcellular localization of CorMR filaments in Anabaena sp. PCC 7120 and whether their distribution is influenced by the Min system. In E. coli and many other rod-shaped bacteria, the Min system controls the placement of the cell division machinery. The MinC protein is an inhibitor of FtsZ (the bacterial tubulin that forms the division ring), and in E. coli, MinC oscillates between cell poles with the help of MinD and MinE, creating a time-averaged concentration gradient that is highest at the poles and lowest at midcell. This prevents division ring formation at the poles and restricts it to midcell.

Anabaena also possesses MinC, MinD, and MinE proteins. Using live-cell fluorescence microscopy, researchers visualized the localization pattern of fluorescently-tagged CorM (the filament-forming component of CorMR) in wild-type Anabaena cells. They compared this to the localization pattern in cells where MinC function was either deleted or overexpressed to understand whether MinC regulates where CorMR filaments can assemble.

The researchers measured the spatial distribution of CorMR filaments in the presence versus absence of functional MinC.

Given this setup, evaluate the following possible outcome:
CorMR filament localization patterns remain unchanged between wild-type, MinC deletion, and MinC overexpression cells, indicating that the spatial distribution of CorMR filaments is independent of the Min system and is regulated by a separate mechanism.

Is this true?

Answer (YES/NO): NO